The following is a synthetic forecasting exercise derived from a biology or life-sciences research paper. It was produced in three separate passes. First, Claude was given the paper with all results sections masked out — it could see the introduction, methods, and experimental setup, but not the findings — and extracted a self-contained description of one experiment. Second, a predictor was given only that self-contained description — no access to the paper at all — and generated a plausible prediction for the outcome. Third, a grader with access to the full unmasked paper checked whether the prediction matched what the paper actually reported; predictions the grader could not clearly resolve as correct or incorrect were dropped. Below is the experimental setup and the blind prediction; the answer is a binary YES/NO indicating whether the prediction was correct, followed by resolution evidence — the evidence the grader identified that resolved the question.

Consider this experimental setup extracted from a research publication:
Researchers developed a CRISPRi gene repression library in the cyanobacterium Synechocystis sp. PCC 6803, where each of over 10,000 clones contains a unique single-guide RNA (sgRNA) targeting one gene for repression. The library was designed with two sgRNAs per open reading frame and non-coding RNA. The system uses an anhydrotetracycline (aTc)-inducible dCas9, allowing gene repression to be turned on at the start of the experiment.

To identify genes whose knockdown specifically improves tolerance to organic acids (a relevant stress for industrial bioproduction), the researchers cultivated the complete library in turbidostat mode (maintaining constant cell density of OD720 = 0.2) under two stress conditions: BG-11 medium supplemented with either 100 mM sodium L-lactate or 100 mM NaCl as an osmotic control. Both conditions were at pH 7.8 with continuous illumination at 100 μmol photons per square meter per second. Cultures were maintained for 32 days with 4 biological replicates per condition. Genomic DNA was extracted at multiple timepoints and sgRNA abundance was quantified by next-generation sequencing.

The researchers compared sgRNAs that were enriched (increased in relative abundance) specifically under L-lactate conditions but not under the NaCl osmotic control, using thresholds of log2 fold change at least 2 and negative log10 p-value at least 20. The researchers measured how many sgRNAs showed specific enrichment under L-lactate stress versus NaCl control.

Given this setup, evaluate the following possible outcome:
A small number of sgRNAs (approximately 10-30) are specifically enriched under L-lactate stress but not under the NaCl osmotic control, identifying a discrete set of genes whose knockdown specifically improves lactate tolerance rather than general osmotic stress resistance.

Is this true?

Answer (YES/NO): NO